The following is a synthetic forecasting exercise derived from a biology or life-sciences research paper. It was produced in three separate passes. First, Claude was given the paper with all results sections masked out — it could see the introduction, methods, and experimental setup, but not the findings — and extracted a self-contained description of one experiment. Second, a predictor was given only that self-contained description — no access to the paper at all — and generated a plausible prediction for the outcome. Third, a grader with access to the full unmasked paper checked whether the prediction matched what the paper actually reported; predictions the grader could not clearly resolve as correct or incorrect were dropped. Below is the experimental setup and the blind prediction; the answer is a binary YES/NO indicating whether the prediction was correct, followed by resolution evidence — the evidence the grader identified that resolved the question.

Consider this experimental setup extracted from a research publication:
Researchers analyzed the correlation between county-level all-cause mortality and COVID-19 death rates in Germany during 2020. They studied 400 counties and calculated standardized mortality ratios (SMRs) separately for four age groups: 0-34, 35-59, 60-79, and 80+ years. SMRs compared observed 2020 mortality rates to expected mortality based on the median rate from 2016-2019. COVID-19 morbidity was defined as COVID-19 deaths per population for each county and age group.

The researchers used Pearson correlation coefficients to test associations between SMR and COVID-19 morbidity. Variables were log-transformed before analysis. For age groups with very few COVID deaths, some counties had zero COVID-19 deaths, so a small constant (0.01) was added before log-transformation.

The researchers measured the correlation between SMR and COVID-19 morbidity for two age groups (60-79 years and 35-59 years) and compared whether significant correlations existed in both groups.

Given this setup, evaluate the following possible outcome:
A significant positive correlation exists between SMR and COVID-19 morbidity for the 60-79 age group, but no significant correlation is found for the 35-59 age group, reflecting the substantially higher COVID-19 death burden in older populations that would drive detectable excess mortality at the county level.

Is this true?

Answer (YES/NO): YES